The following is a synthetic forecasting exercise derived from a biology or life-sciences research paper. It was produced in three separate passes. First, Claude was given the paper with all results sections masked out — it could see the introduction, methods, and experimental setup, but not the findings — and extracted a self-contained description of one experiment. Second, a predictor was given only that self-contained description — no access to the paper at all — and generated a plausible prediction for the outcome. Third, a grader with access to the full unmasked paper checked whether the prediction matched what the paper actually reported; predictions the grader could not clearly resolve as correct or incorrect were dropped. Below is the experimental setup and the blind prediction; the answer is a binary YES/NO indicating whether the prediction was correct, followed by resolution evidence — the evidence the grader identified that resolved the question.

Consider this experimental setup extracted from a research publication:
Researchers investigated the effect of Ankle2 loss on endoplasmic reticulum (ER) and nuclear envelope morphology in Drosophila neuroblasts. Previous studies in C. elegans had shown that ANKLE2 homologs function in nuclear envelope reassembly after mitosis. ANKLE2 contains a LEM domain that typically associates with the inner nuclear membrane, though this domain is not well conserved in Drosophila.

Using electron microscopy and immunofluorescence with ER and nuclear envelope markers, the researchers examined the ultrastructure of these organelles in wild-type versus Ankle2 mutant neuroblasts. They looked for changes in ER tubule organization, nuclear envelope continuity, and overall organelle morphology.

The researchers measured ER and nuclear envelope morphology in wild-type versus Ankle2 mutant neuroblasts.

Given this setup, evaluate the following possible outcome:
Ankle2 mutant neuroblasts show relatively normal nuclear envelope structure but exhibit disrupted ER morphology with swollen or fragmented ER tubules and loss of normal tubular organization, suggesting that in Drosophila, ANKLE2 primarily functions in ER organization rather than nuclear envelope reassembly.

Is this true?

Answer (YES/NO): NO